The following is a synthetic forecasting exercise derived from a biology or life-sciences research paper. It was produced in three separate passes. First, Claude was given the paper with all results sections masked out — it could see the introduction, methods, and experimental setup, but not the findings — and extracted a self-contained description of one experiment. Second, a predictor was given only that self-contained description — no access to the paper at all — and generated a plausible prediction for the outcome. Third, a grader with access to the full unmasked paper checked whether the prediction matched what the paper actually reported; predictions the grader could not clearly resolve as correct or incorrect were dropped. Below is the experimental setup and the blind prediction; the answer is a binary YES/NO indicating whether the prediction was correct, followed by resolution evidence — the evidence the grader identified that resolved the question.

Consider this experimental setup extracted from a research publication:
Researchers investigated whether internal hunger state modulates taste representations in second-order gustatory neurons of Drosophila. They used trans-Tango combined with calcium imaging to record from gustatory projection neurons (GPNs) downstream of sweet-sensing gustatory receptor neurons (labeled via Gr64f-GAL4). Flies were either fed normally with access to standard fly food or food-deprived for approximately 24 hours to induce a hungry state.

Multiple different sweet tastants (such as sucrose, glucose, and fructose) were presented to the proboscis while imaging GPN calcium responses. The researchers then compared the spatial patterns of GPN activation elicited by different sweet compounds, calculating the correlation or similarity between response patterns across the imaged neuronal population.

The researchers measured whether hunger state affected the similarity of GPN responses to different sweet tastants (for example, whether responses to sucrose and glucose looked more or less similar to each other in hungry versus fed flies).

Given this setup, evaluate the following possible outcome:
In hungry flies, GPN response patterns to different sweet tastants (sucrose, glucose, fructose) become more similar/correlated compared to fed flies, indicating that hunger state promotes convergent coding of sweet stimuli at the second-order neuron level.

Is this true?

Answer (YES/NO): YES